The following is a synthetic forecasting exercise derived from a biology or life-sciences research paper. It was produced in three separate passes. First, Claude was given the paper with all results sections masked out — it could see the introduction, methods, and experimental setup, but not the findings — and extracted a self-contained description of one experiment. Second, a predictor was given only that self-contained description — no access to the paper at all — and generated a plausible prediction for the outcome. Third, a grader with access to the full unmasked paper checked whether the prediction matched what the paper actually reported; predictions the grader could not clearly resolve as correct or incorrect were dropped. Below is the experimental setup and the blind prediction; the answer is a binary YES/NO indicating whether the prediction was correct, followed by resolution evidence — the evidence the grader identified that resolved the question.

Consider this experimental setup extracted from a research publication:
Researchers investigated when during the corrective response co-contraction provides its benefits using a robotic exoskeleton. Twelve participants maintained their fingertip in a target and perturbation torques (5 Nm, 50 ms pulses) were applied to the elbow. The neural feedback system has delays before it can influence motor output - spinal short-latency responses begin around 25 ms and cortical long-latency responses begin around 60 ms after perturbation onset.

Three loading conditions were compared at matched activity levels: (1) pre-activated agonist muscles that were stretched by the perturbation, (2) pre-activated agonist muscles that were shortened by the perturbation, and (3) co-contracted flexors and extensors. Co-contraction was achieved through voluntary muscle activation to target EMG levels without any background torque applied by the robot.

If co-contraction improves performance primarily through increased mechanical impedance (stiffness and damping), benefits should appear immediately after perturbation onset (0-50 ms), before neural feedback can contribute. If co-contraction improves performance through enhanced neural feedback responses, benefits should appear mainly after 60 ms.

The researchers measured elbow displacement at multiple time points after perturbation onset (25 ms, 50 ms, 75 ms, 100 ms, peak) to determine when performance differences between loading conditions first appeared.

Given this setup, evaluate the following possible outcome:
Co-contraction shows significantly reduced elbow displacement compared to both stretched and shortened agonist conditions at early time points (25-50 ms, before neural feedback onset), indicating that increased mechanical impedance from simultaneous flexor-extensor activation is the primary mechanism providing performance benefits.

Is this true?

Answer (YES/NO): NO